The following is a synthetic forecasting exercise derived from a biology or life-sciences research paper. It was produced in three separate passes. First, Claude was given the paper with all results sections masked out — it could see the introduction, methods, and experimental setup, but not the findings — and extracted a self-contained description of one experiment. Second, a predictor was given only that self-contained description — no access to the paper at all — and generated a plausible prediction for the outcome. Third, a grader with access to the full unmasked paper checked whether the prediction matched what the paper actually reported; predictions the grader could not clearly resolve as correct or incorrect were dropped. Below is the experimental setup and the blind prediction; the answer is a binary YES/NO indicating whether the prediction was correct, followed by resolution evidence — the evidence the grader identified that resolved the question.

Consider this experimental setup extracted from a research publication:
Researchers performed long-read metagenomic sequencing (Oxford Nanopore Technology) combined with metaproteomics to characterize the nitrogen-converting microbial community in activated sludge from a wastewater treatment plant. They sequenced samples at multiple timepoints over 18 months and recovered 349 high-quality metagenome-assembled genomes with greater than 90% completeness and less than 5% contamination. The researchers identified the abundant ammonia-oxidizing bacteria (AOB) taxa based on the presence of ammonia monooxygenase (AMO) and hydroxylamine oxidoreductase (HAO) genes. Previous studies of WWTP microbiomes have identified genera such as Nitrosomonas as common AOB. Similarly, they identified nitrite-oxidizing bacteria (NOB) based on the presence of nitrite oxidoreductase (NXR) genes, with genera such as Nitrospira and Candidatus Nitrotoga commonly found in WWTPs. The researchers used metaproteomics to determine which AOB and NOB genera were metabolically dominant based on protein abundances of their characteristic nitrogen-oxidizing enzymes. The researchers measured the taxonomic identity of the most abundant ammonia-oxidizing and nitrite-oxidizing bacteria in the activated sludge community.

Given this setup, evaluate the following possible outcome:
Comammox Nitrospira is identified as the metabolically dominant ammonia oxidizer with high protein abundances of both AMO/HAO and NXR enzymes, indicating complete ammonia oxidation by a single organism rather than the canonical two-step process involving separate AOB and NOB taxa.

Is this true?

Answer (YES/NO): NO